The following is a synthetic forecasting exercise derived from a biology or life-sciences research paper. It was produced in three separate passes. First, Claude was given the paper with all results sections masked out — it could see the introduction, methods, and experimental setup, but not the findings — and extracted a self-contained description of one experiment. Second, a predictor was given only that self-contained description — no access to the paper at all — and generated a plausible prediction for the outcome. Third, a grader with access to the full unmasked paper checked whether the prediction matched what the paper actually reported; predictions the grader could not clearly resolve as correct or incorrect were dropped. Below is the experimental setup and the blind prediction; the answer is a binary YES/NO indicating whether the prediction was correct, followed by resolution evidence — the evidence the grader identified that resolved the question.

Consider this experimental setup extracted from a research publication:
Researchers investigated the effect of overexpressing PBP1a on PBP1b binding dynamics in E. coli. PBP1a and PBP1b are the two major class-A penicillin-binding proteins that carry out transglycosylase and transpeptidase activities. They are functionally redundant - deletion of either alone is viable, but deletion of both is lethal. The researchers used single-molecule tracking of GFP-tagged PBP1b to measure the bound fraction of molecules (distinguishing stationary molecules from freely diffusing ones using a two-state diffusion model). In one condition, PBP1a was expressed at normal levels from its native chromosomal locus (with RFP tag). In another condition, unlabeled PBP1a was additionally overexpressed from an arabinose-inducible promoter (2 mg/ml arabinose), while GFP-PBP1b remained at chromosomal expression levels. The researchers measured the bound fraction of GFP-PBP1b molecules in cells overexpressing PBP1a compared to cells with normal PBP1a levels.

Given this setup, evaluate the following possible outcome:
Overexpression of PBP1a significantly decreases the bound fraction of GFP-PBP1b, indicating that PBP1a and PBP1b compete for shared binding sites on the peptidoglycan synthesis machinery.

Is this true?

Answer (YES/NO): NO